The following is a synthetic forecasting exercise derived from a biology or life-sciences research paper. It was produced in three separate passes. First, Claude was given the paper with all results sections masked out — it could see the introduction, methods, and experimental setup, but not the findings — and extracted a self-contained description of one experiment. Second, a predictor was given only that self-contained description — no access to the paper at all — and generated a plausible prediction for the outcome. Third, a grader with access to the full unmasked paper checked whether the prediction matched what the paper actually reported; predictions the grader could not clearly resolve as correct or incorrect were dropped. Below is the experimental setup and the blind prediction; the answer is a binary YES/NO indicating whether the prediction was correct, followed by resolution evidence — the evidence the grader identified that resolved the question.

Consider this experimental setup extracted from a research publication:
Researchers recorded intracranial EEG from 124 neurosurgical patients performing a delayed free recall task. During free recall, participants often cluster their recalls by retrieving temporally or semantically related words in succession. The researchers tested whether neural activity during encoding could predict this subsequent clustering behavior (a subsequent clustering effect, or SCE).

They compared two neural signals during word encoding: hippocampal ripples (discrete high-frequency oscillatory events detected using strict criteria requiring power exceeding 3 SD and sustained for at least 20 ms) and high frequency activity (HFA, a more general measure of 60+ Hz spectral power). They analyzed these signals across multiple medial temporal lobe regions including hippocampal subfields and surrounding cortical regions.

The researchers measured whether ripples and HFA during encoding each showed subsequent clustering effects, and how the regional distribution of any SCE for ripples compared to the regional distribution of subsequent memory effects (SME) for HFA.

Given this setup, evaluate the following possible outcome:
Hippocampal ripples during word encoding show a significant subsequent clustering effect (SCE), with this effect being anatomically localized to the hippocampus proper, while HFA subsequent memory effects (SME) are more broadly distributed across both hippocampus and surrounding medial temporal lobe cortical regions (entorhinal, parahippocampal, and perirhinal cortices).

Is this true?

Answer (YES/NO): YES